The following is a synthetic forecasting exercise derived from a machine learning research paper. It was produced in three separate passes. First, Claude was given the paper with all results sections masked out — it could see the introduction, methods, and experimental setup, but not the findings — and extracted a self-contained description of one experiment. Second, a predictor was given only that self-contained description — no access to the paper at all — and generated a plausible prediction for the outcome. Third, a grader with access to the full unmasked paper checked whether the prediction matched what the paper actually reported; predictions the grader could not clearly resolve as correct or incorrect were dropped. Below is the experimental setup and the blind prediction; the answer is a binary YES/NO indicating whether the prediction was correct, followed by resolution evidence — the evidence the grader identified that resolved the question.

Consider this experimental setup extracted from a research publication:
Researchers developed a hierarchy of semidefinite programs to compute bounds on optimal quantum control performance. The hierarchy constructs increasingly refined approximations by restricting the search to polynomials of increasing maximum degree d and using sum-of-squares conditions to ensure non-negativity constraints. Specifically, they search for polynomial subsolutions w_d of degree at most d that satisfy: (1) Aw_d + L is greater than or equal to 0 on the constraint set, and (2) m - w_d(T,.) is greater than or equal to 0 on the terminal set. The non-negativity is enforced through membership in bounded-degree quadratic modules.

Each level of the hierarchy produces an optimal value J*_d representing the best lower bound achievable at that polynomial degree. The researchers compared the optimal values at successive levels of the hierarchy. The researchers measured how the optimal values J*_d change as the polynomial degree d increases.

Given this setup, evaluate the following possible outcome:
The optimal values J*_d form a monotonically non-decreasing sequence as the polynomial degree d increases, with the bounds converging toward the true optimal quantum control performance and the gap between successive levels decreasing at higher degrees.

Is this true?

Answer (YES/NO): YES